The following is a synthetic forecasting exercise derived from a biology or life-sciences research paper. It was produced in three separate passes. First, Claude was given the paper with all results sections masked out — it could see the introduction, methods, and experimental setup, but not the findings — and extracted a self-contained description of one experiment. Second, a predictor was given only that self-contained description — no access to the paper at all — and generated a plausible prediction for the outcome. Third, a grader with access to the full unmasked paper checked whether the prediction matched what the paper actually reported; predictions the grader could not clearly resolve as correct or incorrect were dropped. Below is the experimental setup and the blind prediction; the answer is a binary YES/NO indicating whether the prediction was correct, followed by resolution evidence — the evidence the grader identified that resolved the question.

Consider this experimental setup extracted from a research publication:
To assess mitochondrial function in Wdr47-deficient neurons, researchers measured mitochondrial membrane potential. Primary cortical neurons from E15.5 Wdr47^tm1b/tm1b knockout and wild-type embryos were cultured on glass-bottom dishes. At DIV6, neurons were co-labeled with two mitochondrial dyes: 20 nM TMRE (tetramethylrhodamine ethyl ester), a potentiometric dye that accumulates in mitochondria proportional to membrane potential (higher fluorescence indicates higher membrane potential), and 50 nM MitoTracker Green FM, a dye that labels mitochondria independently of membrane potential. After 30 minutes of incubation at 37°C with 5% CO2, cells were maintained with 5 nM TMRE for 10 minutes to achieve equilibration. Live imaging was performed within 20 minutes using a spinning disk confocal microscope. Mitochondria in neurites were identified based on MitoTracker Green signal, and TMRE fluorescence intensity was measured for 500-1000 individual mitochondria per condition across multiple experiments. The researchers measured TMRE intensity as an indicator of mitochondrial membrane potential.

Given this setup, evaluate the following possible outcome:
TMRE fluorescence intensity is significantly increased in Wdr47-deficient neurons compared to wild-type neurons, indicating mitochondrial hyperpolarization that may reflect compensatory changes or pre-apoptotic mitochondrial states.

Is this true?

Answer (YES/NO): YES